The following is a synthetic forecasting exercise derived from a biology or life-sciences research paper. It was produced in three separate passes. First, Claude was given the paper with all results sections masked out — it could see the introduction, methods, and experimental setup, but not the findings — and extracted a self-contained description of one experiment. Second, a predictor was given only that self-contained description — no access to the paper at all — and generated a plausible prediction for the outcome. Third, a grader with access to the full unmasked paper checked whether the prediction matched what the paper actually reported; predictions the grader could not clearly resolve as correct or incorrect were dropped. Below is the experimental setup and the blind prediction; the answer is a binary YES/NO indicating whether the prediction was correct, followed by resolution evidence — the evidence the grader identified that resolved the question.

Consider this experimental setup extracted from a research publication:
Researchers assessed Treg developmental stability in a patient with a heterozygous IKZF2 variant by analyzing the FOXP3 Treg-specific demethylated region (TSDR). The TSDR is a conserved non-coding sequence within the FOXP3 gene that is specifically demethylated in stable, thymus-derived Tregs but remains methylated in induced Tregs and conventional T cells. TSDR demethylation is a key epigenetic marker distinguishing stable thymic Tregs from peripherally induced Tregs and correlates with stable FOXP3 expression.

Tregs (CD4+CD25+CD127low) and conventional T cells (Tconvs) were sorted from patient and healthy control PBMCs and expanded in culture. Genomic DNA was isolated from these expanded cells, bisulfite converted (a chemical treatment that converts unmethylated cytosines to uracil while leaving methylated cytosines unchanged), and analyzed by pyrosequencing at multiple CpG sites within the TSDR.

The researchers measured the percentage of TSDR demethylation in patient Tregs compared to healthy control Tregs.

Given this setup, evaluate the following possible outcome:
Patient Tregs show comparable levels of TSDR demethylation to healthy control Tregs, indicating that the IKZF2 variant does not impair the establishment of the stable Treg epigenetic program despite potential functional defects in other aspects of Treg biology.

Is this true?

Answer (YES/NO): YES